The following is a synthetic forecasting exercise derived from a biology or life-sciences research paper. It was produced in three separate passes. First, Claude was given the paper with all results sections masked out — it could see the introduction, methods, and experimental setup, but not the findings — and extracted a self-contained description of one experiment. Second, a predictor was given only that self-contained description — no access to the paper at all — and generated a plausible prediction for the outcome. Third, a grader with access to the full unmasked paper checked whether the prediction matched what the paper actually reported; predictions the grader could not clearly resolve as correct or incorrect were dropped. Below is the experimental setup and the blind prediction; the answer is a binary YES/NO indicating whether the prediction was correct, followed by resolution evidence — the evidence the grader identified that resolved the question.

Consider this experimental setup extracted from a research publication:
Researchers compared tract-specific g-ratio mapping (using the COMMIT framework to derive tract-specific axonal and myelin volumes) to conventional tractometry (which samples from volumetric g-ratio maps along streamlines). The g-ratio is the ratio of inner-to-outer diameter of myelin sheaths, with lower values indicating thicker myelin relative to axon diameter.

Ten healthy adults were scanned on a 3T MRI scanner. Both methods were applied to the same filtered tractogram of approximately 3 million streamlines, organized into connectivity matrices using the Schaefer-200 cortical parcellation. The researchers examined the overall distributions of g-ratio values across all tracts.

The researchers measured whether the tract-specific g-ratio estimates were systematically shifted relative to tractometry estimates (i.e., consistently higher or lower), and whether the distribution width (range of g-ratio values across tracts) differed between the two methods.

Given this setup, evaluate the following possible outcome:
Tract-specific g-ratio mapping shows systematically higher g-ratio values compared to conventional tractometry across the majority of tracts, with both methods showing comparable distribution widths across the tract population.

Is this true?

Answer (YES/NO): NO